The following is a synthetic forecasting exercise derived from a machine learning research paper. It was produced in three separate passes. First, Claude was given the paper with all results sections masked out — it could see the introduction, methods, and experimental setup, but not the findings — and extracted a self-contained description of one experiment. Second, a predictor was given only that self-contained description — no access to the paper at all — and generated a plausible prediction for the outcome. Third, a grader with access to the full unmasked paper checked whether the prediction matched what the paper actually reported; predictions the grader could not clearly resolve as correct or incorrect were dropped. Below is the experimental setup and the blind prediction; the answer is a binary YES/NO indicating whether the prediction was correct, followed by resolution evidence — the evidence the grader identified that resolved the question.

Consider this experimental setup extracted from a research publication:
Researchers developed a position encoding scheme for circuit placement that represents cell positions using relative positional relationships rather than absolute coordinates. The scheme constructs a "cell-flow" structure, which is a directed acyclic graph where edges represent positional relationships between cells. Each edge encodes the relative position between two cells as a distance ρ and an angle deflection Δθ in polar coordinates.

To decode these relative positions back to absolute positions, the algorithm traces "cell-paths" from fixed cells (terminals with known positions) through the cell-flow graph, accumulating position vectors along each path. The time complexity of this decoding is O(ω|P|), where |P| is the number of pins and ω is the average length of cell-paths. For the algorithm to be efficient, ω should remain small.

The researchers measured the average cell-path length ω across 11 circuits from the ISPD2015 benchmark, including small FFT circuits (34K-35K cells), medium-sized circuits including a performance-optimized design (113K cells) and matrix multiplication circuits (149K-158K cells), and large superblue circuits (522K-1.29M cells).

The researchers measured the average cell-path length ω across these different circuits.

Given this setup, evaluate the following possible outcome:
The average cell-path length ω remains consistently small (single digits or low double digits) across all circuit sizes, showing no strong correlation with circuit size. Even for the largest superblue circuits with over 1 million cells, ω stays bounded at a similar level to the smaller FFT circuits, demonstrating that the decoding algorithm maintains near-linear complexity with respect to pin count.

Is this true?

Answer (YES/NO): NO